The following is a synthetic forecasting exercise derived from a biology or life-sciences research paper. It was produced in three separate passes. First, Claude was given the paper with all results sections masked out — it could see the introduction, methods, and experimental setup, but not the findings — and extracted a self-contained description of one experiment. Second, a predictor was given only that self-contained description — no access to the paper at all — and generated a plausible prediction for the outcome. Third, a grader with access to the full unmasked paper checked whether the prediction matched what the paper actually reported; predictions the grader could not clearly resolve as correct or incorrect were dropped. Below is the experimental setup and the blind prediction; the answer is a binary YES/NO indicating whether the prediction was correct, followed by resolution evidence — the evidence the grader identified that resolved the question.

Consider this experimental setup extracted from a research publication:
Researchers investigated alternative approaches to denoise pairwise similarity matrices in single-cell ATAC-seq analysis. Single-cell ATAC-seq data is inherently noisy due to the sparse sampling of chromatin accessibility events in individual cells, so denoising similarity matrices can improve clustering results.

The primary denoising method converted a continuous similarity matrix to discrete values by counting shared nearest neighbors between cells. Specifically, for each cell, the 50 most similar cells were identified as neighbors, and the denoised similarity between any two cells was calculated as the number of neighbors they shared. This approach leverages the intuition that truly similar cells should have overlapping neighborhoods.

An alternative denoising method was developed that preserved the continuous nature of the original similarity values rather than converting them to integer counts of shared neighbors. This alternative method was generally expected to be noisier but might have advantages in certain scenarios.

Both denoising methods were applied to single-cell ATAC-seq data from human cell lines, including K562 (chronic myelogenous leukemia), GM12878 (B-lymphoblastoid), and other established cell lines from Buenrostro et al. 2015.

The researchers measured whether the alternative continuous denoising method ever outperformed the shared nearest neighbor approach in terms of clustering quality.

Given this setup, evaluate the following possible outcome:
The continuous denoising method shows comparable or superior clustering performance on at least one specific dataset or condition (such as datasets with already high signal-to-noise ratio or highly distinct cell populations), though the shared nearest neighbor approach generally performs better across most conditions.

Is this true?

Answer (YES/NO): YES